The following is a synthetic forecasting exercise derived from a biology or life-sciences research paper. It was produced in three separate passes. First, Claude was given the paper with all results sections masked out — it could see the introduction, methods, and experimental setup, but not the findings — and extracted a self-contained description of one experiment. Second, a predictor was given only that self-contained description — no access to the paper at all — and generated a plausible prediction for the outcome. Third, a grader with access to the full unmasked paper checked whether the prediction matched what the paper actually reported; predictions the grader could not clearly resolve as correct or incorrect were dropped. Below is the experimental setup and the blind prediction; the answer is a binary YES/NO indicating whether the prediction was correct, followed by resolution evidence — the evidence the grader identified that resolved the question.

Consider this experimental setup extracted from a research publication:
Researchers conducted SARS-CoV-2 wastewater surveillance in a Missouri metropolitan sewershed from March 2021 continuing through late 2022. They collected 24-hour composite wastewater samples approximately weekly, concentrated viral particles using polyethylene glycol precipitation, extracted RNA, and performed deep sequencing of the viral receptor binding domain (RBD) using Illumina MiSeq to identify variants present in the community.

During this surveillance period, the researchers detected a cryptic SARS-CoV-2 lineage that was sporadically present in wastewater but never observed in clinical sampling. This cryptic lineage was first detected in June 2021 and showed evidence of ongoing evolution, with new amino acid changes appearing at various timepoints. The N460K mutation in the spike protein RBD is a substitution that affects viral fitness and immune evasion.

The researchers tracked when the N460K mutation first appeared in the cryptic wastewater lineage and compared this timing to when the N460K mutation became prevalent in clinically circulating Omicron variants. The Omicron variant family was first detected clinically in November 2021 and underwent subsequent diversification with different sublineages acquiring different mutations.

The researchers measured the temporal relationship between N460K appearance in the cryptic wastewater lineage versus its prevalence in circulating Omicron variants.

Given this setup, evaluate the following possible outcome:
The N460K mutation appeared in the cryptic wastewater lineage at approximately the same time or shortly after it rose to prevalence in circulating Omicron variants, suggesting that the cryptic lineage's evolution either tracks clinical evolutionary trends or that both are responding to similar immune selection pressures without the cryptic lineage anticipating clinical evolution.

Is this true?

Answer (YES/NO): NO